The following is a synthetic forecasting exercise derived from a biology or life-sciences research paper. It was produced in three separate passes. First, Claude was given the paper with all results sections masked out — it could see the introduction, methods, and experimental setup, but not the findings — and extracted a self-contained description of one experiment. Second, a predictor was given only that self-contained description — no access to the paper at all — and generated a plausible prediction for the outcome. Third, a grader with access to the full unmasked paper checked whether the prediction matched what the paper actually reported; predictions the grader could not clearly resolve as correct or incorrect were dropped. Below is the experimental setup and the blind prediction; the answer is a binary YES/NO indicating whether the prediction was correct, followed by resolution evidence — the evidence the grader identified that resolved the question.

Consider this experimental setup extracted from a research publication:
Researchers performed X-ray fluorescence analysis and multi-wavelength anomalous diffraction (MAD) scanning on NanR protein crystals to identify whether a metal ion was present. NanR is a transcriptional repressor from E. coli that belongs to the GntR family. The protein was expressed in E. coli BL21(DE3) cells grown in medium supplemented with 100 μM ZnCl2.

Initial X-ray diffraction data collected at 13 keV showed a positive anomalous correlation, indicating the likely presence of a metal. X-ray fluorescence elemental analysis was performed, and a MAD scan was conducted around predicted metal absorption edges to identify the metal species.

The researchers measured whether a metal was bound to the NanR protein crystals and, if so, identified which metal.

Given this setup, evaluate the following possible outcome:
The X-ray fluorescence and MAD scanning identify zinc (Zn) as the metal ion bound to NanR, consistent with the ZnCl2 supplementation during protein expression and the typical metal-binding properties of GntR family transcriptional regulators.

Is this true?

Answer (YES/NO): YES